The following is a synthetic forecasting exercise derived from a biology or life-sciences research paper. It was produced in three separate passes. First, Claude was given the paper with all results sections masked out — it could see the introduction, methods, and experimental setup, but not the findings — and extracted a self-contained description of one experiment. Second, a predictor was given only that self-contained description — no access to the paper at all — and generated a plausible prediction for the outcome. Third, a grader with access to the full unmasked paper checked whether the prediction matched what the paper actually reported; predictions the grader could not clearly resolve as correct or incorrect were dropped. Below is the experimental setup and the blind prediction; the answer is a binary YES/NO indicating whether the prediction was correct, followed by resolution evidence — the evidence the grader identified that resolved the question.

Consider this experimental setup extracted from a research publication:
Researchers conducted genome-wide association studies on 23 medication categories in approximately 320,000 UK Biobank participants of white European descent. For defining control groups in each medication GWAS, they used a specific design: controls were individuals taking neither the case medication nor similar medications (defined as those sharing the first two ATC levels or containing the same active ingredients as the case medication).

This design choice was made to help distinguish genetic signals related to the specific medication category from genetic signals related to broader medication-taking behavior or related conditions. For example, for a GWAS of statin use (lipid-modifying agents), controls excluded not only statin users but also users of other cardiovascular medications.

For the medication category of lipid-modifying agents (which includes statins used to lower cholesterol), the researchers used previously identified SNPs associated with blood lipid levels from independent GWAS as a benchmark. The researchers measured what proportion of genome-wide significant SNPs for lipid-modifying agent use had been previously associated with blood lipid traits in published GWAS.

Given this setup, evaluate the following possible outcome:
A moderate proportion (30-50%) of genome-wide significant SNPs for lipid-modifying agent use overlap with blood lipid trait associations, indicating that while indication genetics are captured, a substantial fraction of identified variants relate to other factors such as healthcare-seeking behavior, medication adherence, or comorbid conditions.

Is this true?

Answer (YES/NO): YES